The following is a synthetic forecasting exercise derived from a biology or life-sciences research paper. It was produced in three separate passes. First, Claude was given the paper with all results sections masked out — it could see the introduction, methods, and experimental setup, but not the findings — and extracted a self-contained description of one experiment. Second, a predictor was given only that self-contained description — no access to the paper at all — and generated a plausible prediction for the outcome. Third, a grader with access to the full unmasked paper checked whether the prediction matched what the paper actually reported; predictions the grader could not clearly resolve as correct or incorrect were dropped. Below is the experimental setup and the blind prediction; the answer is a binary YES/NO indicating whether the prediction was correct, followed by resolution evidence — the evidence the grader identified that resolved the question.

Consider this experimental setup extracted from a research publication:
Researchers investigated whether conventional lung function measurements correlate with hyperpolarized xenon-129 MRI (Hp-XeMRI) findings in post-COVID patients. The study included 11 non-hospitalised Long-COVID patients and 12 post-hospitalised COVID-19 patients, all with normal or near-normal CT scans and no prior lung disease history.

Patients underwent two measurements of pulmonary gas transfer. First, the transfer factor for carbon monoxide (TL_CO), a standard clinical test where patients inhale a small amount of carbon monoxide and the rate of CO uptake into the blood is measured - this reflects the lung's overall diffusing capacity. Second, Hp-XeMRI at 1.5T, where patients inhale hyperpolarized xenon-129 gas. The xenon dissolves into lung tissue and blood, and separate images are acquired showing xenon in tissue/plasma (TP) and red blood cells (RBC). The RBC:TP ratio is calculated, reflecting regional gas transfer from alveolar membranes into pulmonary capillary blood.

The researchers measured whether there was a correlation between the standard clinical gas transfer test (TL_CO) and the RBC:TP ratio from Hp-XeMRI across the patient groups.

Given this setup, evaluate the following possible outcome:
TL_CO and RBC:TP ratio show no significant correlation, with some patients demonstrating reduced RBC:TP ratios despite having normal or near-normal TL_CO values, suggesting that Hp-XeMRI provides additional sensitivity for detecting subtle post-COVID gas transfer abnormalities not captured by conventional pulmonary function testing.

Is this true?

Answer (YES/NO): YES